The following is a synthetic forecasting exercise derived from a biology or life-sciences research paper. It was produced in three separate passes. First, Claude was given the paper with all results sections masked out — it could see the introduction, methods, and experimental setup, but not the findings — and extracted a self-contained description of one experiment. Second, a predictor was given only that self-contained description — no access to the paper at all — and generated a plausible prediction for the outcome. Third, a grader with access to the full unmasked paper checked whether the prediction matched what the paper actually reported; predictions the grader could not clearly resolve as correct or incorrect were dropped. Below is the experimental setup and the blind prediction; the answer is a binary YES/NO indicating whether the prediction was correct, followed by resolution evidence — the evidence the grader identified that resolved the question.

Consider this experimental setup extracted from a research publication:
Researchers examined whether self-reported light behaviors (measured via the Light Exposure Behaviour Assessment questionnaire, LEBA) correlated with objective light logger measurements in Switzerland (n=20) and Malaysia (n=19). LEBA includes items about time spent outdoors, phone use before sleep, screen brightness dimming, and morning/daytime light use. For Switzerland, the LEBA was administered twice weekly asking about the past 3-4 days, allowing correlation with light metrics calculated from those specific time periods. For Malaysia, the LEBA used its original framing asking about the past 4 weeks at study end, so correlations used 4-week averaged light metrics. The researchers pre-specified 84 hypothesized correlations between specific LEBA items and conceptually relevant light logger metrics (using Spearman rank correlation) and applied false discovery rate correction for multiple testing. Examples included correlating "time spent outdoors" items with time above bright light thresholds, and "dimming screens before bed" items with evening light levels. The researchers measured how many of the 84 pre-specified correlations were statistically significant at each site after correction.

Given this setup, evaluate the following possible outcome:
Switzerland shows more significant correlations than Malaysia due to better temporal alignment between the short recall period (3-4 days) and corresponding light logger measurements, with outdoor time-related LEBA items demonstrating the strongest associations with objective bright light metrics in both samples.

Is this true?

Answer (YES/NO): NO